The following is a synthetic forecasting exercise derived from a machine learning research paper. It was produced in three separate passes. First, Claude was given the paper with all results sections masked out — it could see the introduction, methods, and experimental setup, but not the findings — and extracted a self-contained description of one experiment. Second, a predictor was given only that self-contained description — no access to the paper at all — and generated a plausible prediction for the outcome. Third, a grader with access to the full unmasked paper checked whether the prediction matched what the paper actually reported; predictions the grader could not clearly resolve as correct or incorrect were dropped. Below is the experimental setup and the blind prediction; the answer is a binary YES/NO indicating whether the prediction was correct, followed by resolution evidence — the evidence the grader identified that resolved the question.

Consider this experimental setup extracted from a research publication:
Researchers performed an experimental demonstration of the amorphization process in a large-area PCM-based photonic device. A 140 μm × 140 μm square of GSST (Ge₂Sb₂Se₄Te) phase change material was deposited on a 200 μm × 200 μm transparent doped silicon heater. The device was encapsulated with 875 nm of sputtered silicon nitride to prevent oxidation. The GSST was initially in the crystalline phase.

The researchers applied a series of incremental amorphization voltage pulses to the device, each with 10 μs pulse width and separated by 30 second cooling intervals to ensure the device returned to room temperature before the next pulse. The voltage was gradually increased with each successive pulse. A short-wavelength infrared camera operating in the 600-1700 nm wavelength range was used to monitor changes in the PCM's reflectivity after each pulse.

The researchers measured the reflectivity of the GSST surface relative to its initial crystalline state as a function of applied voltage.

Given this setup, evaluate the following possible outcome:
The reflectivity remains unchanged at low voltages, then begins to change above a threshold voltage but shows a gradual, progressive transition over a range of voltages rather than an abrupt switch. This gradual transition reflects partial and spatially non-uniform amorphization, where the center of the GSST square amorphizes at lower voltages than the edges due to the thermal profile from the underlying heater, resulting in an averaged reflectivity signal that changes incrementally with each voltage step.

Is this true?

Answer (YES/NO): YES